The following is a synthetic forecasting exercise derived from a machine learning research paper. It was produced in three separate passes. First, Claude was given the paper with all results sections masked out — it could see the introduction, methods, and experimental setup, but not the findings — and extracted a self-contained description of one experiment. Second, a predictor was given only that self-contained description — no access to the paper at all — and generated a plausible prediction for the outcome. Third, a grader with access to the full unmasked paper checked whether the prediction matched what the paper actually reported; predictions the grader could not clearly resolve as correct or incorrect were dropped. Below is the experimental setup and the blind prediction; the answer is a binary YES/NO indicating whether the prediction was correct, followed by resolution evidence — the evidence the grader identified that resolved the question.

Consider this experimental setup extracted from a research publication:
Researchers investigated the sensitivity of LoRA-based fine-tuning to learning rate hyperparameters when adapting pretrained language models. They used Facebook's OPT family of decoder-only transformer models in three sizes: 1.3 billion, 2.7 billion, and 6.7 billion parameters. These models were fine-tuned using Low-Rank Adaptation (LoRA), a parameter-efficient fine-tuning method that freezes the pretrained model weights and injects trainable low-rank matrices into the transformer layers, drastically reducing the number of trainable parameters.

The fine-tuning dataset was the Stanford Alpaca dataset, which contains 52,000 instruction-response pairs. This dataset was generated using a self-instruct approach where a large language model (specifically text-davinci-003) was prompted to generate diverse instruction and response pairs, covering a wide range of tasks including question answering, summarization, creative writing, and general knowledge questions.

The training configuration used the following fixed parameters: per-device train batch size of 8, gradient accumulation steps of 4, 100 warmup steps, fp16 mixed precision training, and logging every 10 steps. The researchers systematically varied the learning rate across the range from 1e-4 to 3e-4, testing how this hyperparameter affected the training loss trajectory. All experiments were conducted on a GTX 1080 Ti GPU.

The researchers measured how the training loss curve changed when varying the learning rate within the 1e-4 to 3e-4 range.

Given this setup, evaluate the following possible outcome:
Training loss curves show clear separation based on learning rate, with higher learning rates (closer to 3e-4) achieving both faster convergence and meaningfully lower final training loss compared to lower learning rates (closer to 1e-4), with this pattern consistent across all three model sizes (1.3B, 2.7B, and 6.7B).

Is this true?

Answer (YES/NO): NO